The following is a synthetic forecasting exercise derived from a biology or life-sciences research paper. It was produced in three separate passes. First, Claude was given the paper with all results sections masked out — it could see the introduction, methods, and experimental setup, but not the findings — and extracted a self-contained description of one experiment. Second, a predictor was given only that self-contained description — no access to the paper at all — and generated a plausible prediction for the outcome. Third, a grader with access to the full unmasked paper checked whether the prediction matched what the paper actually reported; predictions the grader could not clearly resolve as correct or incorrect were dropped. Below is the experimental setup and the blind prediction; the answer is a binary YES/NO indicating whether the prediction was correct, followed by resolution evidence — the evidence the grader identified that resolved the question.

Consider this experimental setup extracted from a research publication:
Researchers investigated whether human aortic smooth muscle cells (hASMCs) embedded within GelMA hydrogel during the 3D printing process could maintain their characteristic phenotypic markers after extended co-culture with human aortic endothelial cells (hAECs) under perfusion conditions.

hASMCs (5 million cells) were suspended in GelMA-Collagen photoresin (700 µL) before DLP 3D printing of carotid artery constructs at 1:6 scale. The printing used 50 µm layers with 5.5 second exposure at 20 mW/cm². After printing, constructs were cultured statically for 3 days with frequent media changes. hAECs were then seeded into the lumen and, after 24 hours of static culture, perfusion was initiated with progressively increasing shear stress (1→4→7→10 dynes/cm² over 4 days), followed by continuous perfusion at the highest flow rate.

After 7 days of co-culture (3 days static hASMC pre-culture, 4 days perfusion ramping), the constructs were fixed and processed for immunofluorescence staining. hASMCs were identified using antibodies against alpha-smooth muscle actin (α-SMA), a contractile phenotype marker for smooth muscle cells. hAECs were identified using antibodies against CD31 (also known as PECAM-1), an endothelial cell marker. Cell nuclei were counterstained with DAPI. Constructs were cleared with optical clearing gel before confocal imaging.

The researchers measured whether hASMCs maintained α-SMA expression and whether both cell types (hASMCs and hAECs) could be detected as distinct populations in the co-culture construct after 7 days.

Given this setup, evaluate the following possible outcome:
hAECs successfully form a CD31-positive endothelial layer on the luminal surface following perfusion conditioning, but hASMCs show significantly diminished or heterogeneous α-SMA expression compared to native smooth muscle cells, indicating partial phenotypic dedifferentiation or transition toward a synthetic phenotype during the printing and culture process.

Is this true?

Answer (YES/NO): NO